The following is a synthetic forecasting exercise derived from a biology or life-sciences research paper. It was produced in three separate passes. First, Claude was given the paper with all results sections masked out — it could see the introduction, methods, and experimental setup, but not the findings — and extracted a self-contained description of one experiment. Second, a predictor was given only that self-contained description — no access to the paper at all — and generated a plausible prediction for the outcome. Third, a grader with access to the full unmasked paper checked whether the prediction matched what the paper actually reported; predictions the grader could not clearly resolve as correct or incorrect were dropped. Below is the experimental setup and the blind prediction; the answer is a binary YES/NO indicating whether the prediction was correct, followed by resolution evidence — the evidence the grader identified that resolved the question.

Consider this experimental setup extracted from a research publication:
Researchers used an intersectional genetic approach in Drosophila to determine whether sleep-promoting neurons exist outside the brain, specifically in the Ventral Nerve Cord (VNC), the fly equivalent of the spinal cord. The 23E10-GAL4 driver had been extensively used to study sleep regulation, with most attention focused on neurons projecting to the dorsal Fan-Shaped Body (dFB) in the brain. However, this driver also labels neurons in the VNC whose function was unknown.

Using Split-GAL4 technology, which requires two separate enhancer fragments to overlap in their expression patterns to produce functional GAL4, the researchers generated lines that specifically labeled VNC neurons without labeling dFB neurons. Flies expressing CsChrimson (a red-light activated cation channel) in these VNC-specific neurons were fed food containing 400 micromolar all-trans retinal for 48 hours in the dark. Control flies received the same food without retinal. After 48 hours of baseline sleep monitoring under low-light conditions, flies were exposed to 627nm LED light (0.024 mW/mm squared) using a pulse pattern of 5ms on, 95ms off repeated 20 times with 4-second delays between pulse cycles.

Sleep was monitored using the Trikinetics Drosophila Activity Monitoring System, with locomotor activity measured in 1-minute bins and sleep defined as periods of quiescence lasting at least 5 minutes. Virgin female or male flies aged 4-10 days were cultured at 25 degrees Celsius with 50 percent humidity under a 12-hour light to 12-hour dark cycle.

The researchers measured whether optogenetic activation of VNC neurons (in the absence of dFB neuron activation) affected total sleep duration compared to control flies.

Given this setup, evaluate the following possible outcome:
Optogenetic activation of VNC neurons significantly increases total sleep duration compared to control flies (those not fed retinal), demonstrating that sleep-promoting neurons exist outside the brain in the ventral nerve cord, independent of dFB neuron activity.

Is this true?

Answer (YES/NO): YES